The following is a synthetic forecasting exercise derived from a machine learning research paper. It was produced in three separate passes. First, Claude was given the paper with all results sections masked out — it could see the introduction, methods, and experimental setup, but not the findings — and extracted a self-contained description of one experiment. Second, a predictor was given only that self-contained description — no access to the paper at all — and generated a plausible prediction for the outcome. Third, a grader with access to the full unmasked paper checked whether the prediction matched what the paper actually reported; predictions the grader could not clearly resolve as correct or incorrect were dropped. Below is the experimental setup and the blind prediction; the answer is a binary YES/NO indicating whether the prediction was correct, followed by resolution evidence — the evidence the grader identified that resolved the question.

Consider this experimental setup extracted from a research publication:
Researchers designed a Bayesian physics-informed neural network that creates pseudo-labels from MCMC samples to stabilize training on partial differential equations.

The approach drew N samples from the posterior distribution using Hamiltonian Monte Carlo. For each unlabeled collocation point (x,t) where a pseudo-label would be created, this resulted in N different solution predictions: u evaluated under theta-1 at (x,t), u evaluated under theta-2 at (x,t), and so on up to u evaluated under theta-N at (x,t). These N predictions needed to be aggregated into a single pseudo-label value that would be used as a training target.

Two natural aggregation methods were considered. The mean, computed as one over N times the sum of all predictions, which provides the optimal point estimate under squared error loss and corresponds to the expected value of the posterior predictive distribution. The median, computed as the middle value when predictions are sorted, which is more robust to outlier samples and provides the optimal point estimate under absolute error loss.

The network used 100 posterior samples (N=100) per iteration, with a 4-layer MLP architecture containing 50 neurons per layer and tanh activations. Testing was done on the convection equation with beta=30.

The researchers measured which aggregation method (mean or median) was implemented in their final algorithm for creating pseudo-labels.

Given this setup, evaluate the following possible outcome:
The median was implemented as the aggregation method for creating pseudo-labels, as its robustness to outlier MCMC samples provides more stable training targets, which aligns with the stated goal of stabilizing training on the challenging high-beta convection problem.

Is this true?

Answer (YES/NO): YES